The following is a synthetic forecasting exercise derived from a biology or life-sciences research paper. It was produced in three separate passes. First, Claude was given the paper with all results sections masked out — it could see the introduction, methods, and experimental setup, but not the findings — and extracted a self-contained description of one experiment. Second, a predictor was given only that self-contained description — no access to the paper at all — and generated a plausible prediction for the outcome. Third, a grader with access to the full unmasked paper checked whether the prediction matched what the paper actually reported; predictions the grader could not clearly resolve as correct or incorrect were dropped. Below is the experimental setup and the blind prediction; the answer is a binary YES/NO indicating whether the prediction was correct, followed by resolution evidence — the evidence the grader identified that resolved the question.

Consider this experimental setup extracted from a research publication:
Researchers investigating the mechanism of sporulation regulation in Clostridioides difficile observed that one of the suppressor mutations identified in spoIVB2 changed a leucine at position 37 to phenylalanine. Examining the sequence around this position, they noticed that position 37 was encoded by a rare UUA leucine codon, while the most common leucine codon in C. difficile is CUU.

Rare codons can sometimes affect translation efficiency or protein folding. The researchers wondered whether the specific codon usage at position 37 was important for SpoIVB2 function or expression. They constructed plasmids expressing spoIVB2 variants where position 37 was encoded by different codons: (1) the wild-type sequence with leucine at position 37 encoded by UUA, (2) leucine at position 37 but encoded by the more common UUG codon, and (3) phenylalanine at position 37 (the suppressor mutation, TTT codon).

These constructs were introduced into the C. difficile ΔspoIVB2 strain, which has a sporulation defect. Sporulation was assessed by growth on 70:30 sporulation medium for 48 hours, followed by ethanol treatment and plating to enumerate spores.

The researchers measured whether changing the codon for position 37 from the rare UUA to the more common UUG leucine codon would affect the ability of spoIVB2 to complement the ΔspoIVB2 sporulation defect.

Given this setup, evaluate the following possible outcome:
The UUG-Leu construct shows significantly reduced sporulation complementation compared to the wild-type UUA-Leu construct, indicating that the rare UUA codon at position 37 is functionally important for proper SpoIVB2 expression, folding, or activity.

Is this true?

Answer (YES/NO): NO